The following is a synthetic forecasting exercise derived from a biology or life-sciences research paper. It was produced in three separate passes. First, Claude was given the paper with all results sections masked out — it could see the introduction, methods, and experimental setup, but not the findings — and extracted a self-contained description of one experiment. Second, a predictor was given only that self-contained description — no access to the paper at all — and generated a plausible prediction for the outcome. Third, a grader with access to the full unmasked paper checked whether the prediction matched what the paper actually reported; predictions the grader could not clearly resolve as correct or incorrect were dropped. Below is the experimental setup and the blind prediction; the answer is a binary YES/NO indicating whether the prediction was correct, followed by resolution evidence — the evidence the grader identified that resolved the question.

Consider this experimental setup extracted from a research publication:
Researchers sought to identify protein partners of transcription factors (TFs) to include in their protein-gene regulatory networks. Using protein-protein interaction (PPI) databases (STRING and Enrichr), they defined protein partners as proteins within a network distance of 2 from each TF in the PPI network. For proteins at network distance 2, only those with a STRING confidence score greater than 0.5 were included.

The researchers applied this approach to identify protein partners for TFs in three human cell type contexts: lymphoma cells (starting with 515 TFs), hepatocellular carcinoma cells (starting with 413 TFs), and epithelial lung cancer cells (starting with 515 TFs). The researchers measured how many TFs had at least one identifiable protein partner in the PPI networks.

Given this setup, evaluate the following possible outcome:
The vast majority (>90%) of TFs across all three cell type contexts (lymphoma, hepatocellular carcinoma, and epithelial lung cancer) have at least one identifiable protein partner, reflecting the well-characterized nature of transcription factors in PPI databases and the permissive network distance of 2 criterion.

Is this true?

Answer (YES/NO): YES